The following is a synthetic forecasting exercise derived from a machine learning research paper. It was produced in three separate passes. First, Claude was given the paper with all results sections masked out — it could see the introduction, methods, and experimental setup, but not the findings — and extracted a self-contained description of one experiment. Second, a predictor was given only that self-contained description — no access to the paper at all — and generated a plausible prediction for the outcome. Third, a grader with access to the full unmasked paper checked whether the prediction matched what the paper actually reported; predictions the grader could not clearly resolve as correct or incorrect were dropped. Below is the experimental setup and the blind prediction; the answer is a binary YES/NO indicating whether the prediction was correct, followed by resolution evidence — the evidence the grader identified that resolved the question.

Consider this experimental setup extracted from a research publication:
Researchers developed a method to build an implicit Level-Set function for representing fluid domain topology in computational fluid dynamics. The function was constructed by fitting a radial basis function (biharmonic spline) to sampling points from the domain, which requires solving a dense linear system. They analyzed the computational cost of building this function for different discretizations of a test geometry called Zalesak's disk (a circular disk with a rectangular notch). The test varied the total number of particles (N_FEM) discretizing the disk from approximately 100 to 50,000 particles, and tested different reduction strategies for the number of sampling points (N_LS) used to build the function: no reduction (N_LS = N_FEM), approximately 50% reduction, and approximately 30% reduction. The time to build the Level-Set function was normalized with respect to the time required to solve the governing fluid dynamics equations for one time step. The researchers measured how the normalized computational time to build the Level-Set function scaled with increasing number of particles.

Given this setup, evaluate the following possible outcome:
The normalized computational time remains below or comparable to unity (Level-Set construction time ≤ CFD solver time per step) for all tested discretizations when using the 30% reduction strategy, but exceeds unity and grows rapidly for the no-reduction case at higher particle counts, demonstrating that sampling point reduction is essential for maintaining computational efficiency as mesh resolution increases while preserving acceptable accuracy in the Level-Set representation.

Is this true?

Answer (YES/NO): YES